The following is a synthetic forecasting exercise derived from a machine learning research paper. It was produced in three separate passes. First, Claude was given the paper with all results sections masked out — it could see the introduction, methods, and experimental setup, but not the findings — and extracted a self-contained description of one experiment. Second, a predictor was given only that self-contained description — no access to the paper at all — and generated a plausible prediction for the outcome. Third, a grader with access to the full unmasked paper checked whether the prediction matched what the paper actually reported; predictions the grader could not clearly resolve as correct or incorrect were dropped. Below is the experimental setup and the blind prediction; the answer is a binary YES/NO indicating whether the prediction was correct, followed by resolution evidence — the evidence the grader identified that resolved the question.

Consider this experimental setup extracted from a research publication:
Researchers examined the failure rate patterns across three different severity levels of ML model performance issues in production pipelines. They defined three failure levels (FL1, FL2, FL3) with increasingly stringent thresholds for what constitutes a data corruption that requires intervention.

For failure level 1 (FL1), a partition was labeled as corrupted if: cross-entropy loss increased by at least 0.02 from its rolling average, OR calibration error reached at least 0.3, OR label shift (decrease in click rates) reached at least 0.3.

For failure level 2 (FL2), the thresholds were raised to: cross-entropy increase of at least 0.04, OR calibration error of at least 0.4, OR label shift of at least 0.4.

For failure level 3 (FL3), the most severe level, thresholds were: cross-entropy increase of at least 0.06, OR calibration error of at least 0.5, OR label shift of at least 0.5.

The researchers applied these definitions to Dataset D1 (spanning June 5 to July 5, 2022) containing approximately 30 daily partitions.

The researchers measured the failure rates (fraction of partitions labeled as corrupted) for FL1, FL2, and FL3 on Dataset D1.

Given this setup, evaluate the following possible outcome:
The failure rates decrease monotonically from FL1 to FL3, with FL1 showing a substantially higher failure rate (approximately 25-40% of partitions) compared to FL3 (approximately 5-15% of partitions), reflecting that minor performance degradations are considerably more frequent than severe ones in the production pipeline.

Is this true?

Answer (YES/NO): NO